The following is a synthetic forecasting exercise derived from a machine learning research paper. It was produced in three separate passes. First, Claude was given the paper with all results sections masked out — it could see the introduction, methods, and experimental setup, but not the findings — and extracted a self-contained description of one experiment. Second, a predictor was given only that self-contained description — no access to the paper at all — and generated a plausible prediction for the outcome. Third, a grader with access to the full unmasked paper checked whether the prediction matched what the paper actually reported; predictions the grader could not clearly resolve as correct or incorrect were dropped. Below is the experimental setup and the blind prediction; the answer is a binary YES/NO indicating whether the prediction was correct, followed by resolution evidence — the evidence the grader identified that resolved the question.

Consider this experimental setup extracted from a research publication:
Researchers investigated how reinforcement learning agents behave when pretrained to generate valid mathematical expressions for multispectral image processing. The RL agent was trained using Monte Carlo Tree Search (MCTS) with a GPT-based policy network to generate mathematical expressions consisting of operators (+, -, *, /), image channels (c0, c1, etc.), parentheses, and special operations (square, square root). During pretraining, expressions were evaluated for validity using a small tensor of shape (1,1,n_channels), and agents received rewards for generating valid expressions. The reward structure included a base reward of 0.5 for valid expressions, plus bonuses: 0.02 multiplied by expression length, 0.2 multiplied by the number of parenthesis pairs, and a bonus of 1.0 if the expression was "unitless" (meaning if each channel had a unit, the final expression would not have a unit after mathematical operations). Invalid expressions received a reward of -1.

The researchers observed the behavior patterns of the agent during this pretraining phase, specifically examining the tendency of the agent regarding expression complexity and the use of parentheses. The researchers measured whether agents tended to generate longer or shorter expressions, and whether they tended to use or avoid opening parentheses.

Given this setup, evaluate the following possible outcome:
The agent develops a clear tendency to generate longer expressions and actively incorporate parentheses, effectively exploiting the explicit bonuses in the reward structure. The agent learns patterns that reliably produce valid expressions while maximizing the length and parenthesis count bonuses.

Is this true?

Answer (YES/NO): NO